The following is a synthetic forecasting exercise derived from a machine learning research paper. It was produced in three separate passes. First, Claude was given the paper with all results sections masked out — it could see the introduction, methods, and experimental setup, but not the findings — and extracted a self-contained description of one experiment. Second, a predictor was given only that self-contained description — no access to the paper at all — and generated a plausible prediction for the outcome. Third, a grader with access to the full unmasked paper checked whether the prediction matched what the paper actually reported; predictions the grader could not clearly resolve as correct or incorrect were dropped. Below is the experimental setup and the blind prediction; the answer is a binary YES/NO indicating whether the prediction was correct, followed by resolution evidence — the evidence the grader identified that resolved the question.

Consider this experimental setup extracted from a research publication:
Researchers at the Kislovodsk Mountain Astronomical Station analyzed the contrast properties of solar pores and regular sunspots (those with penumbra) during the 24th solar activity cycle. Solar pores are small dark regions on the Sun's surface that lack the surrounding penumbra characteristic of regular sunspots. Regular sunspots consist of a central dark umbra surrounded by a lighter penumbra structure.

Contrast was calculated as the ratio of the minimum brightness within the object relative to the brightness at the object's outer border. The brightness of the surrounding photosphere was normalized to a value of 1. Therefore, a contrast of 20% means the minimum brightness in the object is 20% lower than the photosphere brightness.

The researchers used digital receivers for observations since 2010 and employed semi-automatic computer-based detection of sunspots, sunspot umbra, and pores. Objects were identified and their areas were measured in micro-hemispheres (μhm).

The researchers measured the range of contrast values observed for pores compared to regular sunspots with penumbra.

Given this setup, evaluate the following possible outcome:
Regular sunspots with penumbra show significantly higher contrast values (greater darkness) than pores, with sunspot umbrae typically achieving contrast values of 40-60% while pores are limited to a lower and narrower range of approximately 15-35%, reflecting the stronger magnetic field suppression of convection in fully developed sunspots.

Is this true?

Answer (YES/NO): NO